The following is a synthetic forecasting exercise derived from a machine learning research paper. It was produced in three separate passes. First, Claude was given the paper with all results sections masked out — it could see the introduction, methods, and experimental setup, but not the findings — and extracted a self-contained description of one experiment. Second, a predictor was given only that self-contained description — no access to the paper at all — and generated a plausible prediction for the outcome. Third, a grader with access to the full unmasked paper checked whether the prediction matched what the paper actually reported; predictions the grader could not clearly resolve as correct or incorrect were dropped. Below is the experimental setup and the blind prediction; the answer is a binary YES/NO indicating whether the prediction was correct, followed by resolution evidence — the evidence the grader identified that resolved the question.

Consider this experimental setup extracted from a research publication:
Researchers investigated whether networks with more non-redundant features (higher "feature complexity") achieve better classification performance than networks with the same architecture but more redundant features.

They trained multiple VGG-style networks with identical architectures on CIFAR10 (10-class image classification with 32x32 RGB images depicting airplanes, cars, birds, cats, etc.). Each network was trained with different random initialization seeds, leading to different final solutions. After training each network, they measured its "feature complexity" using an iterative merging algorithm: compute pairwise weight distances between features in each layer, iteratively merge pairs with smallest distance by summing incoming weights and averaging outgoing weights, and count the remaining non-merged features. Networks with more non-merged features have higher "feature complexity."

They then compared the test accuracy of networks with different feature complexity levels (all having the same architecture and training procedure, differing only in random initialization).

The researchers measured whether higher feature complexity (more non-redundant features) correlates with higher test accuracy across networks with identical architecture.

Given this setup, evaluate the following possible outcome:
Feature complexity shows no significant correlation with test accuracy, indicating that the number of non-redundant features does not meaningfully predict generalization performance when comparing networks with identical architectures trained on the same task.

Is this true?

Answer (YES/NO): NO